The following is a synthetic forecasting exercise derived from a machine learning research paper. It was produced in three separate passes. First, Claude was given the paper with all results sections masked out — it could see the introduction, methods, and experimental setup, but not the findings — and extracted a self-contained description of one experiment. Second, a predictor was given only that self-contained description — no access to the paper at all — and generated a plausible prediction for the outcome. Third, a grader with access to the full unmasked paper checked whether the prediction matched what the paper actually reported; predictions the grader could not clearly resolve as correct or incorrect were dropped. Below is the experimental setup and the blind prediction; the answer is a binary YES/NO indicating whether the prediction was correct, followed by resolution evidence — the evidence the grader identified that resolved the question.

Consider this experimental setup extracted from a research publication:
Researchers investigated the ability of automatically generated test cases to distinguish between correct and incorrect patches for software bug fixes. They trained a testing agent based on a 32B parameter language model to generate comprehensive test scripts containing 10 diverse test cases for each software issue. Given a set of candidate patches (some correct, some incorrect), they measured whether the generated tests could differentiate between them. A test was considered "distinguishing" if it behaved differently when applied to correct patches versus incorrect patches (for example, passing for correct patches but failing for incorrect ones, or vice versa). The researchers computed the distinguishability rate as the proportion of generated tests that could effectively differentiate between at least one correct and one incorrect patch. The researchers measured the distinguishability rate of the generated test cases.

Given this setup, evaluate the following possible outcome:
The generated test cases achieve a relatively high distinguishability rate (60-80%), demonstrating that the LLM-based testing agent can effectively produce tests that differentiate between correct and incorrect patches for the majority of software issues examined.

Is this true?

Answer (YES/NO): NO